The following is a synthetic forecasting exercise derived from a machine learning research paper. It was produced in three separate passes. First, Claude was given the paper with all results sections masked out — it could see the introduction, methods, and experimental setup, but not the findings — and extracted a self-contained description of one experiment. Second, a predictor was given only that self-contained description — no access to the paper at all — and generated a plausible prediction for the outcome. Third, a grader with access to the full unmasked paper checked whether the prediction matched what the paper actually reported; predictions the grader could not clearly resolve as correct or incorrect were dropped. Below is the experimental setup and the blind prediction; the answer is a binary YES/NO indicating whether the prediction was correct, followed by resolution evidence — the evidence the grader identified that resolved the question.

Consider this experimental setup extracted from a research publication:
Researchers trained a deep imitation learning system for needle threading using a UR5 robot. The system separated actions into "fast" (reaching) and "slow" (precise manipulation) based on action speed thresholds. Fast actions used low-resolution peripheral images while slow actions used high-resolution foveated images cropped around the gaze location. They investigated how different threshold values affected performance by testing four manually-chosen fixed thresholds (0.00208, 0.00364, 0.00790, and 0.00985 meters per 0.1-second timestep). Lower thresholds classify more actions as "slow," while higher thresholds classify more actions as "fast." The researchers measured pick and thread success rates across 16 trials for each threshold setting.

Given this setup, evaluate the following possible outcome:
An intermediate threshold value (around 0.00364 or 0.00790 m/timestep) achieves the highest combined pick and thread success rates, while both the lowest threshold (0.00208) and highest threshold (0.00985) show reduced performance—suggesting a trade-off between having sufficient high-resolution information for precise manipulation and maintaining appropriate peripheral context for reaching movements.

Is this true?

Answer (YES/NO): YES